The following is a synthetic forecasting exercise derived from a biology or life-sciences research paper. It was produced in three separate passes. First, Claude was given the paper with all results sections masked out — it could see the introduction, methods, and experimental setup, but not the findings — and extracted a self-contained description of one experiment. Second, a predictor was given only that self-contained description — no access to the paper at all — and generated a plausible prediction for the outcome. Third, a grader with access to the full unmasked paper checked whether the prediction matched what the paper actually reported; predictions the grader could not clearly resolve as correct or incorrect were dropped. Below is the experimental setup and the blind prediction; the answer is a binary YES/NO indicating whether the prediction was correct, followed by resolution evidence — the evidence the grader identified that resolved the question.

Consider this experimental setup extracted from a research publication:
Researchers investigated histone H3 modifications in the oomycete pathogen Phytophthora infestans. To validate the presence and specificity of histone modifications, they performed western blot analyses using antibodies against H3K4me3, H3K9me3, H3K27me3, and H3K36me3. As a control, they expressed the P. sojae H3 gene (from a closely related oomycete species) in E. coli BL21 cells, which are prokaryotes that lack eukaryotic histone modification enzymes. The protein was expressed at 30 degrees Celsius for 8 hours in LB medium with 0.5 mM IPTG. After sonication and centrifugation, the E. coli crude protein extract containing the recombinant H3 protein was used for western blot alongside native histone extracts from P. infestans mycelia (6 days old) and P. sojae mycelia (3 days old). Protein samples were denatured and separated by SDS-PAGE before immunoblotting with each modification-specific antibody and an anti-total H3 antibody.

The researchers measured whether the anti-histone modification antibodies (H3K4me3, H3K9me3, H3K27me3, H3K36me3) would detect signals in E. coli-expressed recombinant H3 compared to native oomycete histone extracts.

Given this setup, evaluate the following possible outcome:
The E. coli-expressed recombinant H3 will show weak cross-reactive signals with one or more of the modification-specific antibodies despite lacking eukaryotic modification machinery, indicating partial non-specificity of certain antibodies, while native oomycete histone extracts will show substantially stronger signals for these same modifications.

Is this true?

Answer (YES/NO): NO